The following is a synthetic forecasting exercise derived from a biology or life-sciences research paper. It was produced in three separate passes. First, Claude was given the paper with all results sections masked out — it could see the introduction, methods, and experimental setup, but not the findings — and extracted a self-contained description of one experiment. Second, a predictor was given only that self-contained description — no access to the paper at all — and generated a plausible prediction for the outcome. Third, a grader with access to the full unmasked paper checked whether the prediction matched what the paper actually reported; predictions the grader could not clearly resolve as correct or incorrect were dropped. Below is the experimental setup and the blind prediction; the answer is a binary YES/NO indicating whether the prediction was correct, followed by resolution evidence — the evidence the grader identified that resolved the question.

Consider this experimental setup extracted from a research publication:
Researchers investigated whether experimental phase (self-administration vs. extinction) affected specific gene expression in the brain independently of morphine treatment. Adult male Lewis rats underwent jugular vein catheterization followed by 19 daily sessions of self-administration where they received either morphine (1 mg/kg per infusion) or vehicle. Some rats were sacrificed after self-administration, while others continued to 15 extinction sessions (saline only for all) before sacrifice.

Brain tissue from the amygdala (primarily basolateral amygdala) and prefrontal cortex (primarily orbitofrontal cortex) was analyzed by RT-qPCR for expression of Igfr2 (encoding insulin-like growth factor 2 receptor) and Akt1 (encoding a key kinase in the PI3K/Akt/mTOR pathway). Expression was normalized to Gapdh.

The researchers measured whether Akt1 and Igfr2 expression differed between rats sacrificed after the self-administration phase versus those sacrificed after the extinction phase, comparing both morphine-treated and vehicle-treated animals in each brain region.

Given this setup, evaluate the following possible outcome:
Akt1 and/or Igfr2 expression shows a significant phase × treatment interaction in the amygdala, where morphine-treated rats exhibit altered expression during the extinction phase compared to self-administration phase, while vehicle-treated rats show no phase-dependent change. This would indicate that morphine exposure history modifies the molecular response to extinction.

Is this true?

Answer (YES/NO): NO